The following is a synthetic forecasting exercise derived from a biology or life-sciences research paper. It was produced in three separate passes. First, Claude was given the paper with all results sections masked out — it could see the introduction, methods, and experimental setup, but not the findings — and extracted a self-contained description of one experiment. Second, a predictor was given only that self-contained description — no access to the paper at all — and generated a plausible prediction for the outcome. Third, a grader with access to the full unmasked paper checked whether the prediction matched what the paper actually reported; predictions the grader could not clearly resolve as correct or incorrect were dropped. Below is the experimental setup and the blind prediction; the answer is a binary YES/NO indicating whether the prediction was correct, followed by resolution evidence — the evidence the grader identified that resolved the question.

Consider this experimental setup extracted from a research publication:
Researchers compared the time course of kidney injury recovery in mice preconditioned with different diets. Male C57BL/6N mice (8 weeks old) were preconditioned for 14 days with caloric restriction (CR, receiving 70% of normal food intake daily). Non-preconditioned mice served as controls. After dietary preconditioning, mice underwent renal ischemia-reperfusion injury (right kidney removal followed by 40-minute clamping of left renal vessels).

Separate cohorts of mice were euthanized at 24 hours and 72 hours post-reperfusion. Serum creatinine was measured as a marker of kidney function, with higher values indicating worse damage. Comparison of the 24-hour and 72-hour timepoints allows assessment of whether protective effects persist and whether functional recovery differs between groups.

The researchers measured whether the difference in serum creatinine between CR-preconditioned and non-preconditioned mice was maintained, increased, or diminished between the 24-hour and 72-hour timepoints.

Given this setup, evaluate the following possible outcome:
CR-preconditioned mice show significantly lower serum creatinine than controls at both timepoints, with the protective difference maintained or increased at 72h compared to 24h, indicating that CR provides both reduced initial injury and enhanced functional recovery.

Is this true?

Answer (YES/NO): YES